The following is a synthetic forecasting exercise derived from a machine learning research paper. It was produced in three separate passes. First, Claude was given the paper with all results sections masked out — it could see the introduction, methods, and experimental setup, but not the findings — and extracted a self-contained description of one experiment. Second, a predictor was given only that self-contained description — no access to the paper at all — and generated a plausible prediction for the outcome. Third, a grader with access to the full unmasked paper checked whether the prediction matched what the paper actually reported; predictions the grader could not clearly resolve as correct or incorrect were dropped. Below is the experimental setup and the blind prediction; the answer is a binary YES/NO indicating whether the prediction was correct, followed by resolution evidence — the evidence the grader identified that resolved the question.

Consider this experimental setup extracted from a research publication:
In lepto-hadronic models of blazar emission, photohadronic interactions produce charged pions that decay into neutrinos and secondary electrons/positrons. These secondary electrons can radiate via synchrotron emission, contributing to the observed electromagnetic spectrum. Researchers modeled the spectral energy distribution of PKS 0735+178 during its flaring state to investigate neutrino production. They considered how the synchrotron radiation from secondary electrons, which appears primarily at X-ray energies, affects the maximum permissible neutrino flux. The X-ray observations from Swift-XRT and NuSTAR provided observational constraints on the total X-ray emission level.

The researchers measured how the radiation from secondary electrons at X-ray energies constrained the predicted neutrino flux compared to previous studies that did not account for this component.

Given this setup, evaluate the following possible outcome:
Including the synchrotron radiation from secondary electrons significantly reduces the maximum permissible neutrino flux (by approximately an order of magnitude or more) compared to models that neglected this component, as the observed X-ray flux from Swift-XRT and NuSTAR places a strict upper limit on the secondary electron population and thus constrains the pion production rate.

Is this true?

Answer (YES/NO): NO